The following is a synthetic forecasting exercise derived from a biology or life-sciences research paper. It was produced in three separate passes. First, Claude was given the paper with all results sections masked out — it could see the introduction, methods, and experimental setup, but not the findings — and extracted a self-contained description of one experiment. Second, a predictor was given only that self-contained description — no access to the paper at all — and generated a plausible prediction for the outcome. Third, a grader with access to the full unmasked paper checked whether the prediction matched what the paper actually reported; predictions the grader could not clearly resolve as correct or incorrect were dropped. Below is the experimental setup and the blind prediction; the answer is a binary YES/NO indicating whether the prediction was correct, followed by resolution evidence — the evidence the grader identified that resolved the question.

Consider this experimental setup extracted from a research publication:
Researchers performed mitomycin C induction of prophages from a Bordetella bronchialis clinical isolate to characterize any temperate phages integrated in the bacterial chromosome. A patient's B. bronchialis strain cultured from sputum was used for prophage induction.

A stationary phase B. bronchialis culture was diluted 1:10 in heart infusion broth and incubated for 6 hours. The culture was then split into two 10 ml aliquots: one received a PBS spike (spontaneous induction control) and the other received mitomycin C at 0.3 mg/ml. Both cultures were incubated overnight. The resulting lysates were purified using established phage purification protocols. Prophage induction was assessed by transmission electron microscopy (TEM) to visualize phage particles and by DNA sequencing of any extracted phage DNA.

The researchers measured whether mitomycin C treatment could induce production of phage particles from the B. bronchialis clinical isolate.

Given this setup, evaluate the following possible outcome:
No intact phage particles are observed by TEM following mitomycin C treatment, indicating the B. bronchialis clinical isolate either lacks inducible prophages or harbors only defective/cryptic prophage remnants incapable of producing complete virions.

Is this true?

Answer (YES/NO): NO